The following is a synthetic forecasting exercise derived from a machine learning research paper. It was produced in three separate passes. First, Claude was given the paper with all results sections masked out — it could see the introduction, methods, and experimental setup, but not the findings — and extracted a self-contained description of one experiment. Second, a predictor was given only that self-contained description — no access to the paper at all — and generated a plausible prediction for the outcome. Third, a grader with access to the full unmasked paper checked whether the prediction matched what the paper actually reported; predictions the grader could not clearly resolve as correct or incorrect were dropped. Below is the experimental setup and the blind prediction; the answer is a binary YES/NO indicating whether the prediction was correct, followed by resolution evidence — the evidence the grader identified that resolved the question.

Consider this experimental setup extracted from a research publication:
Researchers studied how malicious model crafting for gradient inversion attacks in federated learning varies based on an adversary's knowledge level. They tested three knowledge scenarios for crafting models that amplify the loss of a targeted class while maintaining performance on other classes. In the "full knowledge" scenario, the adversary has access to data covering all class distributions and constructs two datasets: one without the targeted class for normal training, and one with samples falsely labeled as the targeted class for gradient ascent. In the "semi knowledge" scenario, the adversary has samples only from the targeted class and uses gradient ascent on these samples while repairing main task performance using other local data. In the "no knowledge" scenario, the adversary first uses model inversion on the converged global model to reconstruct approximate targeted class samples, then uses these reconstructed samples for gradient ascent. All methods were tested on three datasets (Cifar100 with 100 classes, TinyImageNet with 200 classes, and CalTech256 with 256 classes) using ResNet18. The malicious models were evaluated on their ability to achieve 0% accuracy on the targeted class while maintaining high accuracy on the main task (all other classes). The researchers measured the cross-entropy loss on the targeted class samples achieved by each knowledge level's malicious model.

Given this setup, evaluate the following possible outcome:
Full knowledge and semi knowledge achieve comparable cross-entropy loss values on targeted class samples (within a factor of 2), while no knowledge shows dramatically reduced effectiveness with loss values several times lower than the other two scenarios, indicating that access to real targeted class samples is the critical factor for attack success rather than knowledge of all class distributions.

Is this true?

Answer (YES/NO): NO